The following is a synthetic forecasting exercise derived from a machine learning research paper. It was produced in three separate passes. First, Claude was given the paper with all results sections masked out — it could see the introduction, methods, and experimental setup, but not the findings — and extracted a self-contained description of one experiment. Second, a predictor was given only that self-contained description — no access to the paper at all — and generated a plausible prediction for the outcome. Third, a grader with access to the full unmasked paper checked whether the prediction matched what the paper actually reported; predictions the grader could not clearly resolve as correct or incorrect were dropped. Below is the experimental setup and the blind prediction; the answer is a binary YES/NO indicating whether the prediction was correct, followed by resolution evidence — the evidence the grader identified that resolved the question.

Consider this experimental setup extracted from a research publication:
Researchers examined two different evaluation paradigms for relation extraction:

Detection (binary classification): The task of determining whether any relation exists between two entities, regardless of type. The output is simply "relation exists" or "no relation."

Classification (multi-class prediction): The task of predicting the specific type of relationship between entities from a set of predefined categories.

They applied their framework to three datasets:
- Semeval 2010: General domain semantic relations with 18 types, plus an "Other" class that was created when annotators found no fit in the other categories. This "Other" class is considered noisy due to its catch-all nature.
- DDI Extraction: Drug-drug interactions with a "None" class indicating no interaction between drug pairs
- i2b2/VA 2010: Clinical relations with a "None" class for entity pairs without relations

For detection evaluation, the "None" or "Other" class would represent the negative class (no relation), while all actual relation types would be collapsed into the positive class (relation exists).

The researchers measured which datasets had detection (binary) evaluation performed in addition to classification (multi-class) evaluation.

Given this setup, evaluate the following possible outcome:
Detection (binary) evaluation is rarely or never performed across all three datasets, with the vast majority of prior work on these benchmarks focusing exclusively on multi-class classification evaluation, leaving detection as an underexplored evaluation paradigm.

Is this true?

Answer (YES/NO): NO